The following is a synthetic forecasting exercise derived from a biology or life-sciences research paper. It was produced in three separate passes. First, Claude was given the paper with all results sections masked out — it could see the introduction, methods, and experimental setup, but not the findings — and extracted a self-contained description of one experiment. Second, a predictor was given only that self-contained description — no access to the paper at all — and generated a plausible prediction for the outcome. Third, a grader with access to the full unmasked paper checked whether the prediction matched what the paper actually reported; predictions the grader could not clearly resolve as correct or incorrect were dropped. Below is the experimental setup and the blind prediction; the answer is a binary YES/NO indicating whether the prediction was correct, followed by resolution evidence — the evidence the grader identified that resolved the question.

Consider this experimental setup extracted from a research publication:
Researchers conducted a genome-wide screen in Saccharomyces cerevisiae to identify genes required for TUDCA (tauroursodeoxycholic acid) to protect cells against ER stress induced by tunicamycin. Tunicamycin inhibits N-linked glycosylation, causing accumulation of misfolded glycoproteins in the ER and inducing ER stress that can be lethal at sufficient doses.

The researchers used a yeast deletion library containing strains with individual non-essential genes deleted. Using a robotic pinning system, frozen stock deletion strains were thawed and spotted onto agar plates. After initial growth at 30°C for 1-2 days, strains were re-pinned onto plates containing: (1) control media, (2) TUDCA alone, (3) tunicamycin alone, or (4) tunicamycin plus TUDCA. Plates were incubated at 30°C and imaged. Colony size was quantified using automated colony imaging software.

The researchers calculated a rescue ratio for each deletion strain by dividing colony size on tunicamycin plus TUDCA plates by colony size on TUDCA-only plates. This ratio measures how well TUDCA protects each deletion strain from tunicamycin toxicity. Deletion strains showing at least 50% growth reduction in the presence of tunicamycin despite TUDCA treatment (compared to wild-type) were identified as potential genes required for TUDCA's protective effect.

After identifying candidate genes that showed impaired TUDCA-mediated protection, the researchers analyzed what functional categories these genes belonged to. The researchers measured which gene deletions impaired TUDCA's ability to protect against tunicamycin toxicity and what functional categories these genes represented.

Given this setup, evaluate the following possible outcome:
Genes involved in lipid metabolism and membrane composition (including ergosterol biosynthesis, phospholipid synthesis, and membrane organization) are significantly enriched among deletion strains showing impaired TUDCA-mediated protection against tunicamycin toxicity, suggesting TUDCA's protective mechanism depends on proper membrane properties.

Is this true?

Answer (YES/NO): NO